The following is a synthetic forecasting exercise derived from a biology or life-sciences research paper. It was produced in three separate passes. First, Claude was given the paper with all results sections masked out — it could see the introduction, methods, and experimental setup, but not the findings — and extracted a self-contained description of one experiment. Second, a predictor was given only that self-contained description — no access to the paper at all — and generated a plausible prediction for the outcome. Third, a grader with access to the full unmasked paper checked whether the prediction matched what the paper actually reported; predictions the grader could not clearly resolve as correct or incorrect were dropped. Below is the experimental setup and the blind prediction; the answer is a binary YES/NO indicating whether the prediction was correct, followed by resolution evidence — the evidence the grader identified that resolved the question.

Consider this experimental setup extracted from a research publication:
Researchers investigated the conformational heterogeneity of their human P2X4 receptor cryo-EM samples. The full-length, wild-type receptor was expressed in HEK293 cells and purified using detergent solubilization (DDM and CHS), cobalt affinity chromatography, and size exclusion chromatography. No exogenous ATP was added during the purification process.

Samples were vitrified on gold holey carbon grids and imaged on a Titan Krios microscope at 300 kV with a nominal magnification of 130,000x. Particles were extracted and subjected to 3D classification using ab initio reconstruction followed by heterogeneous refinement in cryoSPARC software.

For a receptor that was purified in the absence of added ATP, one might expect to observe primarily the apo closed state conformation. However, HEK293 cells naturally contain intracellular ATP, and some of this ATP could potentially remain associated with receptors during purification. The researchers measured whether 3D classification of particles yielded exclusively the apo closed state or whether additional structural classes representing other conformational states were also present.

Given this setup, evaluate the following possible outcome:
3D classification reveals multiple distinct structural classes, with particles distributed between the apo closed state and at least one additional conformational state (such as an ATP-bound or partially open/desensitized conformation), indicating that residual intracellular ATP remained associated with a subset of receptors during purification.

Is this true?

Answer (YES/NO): YES